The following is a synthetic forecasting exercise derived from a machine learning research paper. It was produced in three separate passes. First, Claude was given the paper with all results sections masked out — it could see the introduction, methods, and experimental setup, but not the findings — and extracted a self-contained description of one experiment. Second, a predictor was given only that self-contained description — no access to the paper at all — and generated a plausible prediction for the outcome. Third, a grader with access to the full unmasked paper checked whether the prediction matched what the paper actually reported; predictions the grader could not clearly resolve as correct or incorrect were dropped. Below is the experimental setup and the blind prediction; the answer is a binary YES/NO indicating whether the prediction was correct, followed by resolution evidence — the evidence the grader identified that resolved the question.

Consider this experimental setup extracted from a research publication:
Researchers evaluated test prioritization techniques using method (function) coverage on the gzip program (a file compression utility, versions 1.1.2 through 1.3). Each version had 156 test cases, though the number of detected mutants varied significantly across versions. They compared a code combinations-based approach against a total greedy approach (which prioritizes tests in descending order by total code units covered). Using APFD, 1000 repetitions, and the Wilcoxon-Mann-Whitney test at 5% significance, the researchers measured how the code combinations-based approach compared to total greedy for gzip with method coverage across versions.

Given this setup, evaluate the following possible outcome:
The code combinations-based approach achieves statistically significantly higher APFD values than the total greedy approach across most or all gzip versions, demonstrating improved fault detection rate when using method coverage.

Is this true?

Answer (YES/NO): NO